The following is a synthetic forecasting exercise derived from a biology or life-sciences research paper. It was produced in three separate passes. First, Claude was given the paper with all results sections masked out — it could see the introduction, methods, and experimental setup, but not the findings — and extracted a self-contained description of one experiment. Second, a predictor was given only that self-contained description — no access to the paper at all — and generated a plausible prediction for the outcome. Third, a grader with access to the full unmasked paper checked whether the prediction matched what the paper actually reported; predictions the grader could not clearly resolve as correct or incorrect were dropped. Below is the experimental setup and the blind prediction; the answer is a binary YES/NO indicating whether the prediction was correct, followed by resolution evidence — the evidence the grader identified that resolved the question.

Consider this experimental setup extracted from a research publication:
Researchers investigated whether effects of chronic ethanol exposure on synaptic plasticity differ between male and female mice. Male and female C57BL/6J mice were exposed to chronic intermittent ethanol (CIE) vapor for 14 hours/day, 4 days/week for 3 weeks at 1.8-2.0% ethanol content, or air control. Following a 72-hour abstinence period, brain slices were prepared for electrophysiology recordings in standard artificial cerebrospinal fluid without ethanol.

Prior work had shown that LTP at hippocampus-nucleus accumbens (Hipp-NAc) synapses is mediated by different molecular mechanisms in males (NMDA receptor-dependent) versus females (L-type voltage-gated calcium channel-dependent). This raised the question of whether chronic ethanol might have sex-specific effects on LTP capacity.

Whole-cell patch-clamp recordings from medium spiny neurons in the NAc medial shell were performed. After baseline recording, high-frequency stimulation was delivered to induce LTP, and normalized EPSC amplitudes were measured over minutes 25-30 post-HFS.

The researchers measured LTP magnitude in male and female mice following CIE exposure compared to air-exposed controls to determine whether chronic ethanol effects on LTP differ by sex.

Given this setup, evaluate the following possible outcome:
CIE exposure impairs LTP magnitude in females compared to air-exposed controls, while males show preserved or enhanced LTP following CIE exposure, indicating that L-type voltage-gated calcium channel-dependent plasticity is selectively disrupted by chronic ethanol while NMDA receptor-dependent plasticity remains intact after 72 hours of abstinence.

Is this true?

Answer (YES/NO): NO